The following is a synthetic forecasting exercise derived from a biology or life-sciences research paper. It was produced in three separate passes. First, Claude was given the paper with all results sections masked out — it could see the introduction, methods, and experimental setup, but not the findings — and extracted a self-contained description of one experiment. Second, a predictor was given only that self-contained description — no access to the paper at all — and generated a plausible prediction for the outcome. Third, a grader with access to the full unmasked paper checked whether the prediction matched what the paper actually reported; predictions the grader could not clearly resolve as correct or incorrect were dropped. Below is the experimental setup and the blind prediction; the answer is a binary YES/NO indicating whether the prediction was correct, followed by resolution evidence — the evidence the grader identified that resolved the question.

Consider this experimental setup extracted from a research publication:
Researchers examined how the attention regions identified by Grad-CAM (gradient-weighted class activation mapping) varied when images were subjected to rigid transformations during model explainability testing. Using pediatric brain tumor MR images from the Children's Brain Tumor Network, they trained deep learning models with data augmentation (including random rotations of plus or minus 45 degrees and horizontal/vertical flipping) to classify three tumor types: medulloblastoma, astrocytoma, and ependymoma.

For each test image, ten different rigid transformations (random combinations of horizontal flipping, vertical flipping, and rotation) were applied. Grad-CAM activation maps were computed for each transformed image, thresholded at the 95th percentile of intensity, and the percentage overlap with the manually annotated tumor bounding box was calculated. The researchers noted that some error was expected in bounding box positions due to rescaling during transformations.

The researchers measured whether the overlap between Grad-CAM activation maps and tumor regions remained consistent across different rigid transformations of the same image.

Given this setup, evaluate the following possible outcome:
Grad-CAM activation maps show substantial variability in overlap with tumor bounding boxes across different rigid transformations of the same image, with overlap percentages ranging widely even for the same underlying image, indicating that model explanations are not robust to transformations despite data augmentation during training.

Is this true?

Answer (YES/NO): YES